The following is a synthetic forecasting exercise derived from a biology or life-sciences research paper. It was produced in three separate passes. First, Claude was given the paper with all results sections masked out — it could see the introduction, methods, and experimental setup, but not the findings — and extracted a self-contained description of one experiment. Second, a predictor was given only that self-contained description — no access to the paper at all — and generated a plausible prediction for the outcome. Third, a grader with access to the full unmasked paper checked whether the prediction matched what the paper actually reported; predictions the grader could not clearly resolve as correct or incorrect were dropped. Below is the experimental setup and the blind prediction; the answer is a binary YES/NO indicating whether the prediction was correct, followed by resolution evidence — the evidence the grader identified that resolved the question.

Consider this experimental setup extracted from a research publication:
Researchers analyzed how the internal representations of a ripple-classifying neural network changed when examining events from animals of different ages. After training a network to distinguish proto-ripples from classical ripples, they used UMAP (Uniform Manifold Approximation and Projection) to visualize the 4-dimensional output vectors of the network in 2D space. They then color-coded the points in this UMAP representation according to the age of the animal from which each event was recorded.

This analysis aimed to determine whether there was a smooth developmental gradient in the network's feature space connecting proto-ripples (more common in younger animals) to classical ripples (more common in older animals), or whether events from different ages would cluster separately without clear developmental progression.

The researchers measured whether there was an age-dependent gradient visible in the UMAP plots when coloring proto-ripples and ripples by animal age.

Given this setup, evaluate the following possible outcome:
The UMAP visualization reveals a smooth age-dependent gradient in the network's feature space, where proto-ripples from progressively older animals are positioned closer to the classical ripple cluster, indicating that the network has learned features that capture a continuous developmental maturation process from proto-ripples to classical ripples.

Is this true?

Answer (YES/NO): YES